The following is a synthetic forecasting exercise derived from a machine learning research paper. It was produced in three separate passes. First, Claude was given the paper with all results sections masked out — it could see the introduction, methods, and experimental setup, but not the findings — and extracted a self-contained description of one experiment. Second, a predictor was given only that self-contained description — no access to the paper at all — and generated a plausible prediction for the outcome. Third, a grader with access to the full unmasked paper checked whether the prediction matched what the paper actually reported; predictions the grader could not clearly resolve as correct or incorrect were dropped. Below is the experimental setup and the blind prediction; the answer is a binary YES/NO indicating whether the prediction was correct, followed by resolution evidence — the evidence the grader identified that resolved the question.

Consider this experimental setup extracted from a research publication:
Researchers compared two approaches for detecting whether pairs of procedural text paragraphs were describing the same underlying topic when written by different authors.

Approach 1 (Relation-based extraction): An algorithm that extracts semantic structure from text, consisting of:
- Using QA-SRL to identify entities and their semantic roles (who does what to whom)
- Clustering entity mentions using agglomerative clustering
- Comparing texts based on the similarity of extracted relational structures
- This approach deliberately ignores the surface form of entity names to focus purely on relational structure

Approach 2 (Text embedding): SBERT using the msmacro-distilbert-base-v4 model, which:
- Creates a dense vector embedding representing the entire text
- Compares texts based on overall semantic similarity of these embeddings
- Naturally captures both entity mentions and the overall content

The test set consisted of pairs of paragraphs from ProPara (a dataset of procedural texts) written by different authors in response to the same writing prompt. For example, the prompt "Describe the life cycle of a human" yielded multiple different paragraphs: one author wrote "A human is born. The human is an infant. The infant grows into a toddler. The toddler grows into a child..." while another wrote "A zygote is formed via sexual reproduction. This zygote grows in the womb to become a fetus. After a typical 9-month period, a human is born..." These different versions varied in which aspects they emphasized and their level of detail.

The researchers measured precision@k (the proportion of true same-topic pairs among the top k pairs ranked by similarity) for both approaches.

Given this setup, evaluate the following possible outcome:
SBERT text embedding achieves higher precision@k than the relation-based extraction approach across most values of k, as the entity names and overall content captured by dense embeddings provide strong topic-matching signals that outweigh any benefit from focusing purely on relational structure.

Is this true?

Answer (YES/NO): YES